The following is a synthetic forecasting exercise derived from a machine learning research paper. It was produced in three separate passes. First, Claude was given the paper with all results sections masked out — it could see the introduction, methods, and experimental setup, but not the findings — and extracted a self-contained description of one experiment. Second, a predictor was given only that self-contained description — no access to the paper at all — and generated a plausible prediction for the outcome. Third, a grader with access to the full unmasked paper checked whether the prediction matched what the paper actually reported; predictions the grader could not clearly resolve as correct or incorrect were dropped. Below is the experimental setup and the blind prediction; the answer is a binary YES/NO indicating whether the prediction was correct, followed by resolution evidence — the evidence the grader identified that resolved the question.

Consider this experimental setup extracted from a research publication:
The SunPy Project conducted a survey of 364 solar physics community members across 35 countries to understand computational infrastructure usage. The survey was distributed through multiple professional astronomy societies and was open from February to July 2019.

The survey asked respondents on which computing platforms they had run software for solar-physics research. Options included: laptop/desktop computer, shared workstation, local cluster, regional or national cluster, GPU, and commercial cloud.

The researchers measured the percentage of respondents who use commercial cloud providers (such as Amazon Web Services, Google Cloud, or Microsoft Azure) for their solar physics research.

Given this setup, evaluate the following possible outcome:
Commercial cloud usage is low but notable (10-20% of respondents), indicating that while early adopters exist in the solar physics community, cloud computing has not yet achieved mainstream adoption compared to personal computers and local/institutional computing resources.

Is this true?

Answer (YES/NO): NO